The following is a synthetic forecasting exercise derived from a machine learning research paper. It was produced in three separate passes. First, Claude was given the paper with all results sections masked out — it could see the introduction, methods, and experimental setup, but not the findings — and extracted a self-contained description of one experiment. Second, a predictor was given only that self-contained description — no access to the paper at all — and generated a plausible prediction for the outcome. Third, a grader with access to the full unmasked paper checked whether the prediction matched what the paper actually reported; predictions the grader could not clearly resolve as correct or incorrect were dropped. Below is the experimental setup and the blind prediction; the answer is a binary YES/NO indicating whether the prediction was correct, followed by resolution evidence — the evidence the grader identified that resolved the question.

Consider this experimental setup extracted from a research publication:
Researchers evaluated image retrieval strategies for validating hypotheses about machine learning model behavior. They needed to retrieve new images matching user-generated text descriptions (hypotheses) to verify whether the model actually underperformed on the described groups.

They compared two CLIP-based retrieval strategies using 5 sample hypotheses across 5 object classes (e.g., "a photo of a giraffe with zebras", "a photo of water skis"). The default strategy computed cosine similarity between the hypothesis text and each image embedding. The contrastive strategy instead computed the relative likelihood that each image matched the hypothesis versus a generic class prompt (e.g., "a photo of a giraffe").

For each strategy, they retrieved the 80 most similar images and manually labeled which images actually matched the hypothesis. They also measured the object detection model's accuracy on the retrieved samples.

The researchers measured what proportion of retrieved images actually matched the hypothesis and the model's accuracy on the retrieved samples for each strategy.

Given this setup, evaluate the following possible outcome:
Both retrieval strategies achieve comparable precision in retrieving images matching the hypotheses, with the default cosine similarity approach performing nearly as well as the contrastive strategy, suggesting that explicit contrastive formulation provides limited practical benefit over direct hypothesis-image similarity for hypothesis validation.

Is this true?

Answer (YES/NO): NO